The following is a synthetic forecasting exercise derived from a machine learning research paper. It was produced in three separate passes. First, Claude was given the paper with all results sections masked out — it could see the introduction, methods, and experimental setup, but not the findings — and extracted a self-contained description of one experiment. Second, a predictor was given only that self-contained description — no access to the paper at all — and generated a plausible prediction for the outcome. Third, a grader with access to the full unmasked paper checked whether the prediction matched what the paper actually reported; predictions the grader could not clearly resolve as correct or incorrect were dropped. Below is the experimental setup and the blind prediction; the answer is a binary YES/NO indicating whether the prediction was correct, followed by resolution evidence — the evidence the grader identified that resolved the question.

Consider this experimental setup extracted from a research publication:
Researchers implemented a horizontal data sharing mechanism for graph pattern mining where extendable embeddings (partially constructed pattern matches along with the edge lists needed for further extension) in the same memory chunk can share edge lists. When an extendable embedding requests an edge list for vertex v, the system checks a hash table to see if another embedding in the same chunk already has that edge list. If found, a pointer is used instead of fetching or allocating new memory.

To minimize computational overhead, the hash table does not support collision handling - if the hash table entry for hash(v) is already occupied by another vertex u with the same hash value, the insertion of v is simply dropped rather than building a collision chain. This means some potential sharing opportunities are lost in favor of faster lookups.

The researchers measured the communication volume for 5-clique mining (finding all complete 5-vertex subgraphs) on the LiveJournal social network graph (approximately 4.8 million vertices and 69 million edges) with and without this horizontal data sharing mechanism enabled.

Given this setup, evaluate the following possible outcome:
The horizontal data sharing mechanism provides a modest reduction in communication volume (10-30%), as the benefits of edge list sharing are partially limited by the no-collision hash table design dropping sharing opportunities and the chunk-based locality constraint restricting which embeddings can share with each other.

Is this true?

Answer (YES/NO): NO